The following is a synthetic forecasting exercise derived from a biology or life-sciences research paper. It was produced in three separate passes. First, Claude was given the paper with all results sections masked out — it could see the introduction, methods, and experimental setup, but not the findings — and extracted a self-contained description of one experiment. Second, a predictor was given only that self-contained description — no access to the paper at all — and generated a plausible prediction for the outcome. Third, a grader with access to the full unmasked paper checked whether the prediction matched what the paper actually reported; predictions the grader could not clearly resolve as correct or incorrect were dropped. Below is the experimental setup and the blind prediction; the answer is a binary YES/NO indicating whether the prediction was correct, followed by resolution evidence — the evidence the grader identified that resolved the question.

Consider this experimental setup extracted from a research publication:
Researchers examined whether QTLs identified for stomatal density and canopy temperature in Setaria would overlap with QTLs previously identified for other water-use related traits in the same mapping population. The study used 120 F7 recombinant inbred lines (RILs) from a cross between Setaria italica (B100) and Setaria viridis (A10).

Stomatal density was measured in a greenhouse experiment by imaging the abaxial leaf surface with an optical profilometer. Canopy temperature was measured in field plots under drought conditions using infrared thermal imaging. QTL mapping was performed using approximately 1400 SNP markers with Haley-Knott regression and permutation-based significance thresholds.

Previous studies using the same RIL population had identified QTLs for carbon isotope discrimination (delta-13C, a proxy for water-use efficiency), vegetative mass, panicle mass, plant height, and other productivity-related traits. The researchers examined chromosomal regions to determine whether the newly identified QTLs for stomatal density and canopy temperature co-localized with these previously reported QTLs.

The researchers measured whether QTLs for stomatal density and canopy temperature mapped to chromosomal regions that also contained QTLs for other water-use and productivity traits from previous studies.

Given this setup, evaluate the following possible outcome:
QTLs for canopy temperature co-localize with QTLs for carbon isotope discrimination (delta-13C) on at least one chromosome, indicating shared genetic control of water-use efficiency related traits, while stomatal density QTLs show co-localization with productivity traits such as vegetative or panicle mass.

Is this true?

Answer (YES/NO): NO